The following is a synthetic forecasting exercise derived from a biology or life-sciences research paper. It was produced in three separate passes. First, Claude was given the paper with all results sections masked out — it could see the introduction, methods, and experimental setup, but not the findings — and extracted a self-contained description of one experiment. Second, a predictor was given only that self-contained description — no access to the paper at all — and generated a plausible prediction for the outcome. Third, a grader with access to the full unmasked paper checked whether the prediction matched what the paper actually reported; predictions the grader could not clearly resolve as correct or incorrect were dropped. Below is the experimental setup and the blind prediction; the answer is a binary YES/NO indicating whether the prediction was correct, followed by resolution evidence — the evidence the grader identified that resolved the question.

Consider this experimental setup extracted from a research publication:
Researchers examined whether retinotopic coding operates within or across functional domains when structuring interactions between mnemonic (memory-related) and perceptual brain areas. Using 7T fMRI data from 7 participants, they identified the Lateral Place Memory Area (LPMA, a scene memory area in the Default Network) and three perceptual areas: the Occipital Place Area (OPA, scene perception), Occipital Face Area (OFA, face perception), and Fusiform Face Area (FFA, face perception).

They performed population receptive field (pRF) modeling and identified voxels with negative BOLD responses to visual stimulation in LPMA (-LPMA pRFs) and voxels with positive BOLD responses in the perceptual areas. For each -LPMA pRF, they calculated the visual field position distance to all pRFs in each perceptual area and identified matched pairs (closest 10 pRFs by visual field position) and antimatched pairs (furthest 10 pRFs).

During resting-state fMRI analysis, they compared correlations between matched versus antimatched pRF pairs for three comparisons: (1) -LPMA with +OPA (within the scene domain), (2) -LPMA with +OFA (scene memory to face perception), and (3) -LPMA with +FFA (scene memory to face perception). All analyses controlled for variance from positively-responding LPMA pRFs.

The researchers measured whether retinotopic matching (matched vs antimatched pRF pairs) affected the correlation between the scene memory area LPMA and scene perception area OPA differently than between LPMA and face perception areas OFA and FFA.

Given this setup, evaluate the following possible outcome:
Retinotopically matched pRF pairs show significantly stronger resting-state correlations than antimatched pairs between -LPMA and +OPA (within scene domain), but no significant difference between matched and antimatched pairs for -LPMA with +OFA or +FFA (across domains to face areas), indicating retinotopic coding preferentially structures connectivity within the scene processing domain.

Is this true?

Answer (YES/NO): YES